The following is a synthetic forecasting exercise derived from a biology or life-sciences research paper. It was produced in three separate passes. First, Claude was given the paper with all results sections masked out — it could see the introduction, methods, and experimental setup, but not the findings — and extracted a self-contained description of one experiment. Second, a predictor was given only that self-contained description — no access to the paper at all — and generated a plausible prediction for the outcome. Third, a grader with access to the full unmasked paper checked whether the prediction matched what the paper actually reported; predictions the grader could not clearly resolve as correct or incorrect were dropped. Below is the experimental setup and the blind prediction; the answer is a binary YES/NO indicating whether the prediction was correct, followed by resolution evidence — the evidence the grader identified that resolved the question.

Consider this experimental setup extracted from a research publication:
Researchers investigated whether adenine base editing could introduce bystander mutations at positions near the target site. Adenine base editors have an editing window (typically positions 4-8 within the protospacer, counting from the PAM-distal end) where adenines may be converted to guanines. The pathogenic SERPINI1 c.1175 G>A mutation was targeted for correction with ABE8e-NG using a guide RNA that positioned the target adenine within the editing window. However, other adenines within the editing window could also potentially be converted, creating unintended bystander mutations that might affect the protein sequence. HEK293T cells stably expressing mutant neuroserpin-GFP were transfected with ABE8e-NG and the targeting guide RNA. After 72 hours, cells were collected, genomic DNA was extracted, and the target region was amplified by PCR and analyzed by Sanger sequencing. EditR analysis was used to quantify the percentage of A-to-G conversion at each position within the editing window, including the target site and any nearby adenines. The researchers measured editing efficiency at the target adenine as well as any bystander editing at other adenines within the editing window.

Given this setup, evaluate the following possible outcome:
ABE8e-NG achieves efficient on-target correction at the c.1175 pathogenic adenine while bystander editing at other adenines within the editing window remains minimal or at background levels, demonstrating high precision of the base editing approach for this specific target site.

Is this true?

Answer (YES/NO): NO